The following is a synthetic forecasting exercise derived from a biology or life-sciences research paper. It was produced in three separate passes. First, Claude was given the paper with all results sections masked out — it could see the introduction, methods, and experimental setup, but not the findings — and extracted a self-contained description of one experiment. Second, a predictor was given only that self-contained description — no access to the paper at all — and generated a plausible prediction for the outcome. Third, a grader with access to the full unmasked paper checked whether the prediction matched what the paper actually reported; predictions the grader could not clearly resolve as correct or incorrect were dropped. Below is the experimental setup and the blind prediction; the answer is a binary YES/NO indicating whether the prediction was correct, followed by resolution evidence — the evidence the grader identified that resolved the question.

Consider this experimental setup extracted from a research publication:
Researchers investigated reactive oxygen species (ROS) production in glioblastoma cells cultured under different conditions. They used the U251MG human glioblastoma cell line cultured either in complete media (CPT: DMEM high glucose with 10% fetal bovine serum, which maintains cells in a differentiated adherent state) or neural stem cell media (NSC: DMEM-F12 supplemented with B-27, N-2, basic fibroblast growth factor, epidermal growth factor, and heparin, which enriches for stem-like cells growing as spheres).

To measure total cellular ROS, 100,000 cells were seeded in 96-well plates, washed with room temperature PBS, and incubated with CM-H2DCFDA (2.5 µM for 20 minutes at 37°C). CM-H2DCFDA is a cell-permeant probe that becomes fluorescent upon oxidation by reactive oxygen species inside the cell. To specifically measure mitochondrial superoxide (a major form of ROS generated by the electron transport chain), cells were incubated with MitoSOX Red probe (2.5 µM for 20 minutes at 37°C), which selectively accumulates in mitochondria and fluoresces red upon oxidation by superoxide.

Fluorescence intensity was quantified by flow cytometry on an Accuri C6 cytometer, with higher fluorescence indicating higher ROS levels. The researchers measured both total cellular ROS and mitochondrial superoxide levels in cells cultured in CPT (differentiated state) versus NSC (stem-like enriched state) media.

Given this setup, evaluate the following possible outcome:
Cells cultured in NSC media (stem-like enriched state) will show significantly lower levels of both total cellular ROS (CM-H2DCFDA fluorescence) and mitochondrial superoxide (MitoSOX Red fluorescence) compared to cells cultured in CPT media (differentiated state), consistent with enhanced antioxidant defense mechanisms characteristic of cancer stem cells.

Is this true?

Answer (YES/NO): NO